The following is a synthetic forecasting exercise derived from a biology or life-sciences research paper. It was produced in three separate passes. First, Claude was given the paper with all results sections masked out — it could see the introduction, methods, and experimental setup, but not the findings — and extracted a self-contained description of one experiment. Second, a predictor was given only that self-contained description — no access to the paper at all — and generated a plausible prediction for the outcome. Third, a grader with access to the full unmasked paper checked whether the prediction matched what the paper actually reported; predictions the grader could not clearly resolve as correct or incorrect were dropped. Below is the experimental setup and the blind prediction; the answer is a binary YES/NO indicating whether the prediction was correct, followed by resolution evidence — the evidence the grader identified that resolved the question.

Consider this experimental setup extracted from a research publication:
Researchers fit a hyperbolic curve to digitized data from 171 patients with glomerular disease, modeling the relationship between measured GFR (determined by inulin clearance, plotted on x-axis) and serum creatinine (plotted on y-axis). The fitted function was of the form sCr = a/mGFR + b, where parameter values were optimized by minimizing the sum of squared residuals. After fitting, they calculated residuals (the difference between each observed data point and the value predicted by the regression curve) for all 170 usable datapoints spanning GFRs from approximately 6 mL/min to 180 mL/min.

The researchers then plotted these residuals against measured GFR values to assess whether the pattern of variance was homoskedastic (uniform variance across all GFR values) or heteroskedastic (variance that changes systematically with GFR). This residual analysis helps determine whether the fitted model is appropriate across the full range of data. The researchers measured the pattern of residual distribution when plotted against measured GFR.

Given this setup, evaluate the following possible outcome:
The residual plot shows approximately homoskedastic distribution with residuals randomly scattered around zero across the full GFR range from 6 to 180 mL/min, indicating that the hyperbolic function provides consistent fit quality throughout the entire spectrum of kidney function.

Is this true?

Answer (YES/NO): NO